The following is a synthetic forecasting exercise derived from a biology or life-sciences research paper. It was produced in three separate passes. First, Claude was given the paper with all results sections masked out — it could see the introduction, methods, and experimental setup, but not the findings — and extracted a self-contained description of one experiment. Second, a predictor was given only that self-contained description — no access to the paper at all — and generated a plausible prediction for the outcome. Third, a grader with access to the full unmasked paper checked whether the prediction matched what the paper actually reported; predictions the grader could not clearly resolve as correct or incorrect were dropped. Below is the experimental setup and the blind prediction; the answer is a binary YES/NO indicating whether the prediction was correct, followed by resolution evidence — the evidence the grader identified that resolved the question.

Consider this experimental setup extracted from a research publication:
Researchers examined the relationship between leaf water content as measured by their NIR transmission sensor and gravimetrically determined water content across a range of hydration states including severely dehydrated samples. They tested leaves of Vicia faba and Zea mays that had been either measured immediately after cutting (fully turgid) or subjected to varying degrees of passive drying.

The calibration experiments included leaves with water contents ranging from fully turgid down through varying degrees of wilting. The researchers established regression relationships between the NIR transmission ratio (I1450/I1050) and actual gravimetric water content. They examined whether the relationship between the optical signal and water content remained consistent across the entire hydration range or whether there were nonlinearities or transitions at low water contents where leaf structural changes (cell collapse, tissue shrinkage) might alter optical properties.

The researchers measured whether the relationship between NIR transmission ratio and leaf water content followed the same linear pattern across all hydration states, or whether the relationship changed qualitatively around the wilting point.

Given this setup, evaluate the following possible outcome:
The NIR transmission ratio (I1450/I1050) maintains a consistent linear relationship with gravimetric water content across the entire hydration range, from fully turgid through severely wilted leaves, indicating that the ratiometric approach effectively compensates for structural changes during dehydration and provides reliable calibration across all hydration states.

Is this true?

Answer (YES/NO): NO